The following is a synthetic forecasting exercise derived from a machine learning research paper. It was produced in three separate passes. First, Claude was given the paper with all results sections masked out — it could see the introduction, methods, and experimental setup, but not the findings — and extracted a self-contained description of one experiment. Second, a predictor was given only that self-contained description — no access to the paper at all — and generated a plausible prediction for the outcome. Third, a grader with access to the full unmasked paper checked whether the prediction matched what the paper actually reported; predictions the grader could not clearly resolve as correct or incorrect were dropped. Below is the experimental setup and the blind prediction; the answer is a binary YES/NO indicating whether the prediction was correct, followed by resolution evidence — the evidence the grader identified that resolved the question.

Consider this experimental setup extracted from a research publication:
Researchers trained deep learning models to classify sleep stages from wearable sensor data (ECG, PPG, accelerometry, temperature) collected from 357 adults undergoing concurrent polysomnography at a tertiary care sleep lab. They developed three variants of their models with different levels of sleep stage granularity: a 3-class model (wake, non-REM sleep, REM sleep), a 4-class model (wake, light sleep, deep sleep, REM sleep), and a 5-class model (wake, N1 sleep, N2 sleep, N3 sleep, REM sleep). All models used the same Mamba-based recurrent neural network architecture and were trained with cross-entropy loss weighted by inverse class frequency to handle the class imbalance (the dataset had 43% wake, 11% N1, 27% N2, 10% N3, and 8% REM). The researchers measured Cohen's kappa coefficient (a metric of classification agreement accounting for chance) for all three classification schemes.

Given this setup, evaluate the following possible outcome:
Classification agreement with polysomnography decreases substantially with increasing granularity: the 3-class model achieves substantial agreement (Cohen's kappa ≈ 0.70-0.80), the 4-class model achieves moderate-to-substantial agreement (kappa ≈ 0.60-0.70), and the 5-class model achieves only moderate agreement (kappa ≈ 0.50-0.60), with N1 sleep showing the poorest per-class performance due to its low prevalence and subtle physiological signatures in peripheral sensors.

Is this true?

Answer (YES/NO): YES